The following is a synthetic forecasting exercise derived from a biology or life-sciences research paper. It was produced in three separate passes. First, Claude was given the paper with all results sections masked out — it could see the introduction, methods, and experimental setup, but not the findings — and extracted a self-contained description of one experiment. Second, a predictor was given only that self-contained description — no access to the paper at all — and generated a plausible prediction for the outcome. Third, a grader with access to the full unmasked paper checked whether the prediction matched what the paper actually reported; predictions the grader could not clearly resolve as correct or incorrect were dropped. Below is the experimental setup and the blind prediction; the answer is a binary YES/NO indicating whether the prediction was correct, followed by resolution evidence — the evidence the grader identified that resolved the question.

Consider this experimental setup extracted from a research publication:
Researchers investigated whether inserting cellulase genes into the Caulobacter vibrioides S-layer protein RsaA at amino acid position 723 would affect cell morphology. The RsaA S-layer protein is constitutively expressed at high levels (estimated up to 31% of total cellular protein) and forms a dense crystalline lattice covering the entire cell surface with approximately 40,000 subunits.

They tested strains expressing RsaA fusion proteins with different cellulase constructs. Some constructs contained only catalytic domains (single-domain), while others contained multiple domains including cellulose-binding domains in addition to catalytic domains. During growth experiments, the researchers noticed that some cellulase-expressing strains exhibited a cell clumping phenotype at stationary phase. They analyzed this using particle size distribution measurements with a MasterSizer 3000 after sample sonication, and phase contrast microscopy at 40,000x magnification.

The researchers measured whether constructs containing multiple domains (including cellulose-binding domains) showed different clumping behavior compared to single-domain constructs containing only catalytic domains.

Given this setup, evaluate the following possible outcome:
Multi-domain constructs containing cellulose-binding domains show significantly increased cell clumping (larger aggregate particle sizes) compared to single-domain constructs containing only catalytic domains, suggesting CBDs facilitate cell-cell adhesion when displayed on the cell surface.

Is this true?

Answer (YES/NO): NO